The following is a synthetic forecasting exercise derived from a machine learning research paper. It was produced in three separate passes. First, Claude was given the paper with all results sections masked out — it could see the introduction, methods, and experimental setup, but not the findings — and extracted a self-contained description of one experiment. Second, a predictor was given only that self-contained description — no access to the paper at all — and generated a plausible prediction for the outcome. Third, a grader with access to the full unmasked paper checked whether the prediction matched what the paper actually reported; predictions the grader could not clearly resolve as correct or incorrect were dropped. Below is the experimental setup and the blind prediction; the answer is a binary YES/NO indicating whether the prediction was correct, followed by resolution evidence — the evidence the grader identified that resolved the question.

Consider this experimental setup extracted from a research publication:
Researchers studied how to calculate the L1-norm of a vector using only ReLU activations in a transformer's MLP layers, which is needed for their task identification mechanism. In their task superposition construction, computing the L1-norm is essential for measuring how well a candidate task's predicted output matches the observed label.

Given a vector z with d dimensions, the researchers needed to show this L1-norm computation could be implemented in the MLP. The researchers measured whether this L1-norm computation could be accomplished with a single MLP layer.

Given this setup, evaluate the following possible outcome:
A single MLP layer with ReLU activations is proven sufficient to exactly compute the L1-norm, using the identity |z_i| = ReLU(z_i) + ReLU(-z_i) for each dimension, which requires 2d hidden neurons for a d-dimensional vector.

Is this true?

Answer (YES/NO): NO